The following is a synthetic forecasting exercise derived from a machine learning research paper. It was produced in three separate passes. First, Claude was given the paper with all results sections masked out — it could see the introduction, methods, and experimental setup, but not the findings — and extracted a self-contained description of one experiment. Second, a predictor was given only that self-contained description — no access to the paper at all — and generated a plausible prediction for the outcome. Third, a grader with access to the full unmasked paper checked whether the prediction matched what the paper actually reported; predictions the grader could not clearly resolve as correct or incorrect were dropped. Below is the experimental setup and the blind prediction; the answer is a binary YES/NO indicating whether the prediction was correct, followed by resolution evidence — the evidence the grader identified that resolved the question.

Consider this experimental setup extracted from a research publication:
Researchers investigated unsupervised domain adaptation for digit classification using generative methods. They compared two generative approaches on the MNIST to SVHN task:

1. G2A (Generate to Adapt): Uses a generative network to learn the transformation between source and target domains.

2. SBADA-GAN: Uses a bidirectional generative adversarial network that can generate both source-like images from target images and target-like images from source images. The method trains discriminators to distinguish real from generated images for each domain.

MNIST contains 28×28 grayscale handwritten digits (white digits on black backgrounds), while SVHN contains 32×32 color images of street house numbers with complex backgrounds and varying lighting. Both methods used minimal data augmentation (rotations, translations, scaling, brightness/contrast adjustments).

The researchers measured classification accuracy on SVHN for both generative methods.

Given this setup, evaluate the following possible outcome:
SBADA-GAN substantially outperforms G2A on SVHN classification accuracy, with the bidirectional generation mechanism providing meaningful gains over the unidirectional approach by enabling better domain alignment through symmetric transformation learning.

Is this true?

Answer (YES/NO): YES